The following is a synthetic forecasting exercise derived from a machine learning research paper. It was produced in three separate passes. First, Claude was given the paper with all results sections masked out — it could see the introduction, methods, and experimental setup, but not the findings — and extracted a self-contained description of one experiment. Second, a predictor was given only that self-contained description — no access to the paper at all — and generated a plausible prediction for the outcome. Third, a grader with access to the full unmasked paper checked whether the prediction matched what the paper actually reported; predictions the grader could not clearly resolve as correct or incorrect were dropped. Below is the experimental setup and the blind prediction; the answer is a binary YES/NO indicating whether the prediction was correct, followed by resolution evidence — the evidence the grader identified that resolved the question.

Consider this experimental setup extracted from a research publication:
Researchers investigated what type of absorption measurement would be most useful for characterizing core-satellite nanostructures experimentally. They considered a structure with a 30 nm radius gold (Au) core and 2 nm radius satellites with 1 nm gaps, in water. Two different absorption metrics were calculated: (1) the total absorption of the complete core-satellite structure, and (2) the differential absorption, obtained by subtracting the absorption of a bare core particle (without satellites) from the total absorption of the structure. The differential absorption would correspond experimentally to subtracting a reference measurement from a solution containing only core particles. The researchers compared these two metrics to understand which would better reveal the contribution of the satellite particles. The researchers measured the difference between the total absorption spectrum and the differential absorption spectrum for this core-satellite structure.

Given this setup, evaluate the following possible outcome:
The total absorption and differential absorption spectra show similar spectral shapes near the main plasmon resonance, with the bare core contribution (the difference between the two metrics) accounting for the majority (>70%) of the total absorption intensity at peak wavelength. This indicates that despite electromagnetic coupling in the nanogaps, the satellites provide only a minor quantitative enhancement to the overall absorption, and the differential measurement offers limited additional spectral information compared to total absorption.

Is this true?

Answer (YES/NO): NO